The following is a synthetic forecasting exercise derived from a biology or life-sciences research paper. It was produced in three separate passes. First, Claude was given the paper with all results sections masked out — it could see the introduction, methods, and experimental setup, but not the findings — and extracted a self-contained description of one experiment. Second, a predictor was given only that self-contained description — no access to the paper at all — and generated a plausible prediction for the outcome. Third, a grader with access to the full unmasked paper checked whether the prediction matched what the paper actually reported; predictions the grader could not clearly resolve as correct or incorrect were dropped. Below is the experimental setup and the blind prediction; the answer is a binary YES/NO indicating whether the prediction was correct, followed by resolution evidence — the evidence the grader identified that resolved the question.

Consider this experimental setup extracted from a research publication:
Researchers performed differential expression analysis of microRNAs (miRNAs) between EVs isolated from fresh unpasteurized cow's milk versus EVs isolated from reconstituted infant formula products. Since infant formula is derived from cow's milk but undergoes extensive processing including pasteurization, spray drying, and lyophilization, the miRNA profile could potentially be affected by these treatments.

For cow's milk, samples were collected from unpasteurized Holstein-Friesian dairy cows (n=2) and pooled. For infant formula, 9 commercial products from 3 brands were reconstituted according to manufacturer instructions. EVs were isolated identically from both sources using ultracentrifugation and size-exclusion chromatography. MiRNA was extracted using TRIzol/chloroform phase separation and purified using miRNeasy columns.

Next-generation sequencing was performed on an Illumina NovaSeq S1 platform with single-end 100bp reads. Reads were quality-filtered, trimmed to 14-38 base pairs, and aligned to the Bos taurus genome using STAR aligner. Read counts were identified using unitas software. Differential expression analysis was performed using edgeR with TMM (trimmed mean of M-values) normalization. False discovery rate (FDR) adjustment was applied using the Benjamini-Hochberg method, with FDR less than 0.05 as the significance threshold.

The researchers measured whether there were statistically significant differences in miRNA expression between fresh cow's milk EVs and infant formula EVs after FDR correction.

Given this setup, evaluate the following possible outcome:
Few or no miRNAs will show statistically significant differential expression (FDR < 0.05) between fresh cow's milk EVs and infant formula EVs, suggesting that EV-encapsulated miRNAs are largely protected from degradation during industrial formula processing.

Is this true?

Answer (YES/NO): YES